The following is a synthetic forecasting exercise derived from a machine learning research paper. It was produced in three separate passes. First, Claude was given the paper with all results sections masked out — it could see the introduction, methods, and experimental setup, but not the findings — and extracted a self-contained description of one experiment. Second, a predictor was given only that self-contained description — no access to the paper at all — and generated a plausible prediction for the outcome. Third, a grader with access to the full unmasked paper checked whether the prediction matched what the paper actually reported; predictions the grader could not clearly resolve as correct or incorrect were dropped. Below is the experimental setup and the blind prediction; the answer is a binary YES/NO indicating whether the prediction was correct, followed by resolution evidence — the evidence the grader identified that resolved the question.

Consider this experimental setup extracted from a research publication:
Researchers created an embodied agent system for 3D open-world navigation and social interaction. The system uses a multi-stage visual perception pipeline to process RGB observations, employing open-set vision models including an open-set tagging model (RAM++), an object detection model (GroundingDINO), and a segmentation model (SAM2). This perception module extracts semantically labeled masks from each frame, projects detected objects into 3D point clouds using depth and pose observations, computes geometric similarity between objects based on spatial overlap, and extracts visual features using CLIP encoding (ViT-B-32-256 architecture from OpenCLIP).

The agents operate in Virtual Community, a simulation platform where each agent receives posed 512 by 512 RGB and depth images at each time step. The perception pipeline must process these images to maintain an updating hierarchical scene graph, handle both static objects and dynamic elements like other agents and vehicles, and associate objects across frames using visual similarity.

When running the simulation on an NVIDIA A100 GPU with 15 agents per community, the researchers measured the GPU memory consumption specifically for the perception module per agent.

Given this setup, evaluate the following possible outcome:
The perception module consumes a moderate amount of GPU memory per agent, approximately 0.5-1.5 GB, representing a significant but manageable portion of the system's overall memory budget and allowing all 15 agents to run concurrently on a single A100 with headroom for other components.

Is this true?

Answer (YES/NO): NO